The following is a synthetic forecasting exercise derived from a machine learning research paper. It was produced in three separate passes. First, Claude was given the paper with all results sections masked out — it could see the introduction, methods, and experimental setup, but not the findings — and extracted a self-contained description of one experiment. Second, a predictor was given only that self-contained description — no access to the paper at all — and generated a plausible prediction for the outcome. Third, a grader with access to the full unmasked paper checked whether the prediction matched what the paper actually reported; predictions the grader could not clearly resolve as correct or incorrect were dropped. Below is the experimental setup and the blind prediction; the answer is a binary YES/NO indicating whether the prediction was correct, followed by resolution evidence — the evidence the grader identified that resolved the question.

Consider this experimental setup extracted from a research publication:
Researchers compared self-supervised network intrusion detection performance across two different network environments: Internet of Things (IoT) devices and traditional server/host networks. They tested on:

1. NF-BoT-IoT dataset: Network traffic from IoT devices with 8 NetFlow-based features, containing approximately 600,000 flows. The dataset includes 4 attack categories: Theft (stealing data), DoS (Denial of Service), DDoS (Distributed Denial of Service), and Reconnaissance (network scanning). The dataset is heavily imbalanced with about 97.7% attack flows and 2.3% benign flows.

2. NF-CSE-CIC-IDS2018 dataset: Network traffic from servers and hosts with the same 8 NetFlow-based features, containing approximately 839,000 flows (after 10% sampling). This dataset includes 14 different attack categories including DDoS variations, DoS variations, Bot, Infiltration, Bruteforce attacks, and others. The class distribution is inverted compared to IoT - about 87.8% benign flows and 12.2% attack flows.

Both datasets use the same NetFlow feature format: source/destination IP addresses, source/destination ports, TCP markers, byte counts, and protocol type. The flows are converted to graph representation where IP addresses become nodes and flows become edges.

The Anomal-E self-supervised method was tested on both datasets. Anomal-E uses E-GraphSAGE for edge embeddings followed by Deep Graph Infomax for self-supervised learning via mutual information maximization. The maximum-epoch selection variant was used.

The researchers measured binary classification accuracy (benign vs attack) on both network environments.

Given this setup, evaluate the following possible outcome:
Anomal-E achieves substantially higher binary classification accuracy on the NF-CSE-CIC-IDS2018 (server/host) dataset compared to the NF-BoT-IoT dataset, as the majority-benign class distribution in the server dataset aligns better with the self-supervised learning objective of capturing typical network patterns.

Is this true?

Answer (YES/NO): YES